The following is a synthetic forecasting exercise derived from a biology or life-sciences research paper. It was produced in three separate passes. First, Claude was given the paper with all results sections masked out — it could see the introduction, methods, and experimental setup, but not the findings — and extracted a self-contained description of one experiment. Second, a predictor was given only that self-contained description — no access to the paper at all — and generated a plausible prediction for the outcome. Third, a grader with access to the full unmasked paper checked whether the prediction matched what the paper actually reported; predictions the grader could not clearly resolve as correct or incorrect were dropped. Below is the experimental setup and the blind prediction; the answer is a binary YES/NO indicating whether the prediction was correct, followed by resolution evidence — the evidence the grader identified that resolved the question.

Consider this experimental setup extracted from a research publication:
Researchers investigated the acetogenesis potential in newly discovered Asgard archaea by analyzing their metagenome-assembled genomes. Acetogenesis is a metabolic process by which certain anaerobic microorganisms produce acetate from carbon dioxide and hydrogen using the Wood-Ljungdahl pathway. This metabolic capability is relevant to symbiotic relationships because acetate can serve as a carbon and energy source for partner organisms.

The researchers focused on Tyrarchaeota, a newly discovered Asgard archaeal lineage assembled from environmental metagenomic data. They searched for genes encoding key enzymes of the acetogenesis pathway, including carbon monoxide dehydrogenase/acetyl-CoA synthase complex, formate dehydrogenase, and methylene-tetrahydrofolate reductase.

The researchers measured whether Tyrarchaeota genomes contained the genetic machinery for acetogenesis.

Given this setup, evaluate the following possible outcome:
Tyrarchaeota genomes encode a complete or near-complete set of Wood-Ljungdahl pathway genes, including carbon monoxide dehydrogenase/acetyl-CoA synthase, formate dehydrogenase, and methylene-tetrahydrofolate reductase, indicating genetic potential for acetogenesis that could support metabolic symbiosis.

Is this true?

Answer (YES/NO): YES